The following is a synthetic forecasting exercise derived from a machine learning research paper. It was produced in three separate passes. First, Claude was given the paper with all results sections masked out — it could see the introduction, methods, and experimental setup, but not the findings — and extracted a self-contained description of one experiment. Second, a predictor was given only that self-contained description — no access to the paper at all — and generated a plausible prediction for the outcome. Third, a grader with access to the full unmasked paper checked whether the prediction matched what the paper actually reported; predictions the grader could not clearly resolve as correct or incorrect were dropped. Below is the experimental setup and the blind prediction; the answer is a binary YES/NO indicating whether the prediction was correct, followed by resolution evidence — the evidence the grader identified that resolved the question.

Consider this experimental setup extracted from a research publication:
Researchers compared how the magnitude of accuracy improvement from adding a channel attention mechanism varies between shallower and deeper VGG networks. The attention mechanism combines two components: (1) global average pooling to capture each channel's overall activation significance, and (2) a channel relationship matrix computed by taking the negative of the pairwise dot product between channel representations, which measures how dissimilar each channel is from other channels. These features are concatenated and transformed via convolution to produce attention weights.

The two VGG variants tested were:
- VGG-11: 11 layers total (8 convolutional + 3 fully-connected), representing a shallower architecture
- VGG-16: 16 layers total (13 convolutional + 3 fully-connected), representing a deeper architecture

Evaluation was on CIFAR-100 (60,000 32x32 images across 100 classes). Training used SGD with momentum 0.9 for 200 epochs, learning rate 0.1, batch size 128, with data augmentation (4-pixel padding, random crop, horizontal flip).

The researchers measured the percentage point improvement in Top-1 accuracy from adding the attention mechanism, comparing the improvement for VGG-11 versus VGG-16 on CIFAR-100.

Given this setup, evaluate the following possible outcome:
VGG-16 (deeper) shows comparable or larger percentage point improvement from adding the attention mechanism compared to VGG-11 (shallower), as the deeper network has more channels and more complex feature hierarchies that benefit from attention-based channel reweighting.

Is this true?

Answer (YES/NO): NO